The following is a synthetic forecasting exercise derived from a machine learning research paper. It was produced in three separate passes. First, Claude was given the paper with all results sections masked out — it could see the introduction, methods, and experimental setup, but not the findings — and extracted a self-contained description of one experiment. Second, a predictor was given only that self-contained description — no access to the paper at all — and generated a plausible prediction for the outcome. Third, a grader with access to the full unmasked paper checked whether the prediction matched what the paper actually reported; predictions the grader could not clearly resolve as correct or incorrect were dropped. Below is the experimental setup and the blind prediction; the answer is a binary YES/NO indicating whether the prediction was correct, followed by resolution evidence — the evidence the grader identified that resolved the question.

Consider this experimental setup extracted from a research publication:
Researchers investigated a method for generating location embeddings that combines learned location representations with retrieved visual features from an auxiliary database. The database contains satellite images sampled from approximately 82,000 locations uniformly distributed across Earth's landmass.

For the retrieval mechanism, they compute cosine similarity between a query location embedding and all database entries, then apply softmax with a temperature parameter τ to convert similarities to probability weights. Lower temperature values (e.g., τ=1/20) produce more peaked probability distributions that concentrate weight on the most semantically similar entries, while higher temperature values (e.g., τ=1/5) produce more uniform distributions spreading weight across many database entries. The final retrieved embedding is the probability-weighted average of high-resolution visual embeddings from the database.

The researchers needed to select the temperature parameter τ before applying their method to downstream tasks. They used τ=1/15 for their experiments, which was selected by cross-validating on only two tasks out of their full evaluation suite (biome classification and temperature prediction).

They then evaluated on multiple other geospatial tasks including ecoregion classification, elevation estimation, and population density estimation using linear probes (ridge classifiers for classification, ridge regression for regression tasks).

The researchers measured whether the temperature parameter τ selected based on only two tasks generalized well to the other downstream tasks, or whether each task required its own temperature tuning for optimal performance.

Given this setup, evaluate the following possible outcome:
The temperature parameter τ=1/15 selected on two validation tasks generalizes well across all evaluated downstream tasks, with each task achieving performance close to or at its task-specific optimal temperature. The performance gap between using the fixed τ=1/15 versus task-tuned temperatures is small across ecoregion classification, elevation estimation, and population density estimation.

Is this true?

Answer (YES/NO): YES